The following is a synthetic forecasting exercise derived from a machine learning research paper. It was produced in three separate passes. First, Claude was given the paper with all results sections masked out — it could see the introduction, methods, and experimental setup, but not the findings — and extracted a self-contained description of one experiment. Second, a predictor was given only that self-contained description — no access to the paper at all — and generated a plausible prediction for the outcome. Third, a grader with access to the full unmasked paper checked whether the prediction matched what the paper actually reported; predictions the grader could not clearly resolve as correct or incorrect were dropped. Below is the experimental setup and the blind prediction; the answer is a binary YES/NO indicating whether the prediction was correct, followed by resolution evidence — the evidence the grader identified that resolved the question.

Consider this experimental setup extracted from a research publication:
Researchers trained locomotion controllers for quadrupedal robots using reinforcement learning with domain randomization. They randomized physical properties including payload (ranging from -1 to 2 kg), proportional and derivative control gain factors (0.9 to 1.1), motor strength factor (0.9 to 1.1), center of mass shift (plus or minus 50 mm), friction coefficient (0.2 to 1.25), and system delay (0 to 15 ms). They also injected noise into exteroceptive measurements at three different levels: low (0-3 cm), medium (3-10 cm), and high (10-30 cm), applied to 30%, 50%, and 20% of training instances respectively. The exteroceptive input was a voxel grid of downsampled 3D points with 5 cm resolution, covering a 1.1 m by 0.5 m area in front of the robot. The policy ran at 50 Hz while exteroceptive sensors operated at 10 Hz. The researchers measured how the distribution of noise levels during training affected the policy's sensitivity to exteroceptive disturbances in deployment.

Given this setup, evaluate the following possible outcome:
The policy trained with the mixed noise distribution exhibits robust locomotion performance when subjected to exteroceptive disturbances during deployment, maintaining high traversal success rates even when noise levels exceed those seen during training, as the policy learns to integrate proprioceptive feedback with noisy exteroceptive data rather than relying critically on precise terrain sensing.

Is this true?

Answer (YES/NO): NO